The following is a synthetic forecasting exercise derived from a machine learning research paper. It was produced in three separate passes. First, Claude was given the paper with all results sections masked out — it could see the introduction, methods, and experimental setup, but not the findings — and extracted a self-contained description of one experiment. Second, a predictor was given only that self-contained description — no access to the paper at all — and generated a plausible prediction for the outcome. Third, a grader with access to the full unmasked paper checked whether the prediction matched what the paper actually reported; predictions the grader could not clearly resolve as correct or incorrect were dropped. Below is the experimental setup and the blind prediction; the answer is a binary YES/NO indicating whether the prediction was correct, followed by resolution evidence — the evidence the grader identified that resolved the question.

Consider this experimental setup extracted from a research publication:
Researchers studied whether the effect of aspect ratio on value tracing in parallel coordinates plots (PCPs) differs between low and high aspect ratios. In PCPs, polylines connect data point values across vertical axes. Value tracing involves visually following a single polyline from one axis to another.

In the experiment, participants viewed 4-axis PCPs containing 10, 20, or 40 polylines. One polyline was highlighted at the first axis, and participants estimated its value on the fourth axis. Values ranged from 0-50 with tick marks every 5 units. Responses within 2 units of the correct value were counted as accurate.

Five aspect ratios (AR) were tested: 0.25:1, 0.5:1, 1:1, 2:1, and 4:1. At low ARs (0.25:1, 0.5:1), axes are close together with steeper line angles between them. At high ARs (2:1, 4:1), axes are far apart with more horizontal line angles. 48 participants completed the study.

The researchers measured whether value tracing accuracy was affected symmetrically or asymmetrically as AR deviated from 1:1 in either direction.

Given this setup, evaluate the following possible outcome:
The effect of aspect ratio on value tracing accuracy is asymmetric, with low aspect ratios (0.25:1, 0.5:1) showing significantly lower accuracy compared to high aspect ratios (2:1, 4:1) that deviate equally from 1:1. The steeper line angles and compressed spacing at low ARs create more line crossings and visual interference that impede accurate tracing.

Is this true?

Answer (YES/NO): NO